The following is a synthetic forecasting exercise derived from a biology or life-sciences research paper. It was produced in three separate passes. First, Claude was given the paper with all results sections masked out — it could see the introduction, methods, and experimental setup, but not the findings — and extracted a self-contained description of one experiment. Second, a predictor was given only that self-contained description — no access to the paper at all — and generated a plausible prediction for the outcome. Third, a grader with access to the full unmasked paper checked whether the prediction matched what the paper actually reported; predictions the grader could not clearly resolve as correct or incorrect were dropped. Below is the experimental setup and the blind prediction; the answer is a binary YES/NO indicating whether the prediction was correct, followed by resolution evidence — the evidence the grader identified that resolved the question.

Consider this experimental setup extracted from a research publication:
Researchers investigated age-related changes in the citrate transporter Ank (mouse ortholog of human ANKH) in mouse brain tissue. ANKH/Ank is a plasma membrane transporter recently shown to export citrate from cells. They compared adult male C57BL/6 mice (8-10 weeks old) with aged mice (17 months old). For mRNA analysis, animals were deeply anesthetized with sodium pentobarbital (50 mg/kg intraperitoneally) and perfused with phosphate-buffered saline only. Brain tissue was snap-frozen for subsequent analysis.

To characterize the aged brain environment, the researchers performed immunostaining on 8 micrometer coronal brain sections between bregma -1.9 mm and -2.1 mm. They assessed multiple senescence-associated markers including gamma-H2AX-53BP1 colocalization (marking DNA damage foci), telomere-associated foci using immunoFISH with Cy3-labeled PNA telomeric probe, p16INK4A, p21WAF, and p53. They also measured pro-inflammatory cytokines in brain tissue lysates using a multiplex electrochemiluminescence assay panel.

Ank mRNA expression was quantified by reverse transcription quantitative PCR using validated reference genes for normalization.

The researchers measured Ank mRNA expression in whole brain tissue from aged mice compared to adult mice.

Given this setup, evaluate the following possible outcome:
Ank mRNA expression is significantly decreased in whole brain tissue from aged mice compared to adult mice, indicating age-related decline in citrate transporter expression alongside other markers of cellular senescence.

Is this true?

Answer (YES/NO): YES